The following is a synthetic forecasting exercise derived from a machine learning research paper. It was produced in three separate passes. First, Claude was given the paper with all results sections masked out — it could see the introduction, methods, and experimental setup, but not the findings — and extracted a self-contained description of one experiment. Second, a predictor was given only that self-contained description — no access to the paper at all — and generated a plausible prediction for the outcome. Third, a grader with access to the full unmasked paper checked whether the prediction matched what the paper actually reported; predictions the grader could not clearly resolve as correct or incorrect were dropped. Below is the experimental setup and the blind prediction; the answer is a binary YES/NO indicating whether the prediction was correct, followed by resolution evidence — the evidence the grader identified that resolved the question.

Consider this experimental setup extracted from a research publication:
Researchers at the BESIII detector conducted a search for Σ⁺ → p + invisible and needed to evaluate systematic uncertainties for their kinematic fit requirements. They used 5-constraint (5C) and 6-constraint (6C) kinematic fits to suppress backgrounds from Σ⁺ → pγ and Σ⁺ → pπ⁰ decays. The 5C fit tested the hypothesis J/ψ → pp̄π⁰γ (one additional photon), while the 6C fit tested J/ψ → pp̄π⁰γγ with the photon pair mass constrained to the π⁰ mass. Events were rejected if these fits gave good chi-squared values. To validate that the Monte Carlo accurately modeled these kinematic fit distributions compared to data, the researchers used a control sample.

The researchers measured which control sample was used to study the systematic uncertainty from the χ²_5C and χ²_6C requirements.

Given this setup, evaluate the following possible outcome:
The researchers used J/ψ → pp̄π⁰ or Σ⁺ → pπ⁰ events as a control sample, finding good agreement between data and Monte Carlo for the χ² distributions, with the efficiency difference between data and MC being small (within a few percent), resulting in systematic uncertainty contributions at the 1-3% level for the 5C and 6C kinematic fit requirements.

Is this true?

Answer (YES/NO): NO